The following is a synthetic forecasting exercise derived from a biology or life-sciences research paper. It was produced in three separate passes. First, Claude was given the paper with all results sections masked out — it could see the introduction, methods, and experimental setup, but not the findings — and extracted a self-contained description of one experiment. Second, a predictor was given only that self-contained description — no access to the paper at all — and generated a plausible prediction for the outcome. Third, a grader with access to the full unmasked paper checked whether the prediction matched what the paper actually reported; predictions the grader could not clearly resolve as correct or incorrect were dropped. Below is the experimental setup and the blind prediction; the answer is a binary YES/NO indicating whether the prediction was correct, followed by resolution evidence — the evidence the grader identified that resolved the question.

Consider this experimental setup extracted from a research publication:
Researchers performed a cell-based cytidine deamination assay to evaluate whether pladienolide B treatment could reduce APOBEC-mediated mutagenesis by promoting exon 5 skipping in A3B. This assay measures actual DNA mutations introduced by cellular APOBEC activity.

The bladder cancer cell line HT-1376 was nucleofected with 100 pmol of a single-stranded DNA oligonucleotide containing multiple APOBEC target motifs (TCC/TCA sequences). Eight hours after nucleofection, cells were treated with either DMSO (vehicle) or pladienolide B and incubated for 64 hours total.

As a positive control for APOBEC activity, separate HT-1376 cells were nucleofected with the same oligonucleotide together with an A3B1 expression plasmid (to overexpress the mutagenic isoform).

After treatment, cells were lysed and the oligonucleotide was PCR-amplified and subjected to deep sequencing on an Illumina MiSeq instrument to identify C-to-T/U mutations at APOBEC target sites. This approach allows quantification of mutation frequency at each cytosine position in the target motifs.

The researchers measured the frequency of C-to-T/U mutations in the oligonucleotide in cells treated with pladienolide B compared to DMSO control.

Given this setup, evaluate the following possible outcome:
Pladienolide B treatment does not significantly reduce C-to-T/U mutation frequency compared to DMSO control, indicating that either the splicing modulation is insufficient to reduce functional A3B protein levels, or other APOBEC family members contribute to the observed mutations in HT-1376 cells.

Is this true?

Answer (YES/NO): NO